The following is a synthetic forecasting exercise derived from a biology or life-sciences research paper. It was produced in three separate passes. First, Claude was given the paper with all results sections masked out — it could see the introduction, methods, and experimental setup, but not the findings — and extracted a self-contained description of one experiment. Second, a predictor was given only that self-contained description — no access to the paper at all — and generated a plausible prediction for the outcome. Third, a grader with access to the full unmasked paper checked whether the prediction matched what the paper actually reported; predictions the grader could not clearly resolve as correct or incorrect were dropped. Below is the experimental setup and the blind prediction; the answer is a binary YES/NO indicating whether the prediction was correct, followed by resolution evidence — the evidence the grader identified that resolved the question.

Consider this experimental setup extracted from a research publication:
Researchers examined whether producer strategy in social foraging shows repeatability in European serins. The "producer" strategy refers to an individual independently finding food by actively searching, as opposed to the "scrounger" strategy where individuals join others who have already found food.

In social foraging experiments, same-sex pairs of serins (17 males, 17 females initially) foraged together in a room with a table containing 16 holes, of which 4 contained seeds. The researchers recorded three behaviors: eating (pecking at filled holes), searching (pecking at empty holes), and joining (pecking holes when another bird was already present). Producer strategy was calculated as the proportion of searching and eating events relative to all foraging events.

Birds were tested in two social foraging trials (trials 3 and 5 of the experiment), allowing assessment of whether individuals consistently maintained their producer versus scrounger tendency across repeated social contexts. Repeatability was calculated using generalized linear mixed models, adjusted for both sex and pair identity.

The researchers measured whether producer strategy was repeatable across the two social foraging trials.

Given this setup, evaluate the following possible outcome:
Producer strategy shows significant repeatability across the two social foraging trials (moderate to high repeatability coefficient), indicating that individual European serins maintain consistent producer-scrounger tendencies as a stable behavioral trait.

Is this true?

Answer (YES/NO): NO